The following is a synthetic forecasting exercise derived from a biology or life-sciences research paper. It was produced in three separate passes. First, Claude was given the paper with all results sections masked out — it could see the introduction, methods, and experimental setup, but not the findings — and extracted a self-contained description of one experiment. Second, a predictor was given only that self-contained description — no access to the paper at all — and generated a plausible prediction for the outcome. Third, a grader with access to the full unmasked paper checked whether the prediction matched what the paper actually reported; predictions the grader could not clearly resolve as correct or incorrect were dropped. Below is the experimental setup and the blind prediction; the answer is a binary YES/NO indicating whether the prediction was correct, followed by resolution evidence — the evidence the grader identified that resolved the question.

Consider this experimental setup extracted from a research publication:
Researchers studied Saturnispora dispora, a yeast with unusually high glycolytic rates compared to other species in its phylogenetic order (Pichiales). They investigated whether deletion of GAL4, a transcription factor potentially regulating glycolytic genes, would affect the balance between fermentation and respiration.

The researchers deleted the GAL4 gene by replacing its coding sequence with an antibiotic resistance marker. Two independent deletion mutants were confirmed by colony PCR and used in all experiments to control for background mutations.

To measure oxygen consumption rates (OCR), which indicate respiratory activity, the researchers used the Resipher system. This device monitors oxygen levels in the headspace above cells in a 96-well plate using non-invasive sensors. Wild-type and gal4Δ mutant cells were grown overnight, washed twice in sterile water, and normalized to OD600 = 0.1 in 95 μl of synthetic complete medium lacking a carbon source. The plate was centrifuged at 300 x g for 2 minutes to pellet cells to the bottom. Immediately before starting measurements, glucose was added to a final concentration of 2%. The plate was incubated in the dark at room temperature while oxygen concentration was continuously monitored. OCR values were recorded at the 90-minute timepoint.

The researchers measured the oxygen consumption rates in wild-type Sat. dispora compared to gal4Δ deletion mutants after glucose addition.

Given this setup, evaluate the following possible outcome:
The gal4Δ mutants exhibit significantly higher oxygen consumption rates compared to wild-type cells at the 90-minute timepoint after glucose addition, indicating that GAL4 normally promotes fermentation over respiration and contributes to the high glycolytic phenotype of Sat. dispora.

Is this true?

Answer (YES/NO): YES